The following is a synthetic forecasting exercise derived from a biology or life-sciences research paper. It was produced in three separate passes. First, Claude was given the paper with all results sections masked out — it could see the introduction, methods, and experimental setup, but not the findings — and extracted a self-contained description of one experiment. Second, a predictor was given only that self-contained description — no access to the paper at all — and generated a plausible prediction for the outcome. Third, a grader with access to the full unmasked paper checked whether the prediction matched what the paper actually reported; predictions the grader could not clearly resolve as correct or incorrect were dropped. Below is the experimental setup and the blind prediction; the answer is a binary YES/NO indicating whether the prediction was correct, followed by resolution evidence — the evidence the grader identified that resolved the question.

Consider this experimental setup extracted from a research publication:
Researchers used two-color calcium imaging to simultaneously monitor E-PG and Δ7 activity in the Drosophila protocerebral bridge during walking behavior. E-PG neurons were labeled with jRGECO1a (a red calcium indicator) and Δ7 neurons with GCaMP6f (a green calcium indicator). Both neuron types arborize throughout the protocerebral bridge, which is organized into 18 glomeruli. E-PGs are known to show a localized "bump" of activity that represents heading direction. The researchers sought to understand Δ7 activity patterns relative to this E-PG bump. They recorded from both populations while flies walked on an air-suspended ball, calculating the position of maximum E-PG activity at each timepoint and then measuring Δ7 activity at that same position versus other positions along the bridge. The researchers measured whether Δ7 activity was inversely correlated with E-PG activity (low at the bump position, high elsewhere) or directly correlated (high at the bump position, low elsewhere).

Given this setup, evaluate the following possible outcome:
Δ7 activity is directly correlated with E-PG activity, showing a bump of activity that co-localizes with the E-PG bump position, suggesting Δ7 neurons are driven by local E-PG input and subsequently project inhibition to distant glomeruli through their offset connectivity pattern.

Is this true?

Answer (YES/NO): NO